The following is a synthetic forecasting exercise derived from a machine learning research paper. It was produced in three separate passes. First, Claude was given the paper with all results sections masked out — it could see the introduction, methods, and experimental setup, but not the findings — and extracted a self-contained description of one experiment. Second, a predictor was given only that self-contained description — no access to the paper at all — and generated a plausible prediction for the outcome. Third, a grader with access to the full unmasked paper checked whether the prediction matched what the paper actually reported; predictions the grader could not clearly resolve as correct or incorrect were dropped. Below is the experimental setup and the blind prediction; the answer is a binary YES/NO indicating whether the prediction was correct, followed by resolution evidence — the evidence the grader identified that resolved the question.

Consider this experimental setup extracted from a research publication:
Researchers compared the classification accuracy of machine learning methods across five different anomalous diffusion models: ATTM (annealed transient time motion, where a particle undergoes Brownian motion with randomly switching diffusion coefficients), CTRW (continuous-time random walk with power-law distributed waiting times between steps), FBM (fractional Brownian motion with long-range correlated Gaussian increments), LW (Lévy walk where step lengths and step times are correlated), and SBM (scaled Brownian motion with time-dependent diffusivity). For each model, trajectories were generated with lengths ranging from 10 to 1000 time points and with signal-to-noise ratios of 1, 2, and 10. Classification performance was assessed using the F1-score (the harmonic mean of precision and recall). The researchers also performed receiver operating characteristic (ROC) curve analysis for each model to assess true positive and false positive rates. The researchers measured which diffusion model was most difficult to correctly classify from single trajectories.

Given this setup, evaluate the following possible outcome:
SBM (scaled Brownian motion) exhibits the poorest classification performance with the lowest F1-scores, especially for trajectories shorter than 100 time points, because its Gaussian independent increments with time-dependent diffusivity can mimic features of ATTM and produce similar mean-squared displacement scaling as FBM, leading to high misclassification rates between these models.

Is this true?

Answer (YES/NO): NO